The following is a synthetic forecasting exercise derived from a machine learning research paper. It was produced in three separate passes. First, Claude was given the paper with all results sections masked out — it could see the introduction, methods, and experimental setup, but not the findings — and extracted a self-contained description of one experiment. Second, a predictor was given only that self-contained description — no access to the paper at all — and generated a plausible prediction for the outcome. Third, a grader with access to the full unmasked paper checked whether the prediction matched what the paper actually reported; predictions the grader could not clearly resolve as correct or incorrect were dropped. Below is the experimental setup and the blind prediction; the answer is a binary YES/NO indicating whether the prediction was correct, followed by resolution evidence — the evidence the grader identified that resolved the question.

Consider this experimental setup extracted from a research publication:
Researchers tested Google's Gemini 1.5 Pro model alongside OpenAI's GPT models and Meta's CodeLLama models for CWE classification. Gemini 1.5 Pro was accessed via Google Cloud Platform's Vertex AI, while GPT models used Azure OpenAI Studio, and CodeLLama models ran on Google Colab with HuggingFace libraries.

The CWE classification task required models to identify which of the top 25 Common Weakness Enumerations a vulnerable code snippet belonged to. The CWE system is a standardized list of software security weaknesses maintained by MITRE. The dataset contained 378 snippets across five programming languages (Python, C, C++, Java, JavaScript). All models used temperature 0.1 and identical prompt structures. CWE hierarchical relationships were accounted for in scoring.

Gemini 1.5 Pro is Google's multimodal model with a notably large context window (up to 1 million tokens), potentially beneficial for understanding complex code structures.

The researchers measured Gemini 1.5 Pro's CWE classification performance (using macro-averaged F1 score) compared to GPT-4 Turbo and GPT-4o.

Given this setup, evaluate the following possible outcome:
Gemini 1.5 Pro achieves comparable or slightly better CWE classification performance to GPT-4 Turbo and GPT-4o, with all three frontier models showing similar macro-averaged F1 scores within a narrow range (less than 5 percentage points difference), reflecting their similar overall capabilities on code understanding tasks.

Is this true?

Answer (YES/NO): NO